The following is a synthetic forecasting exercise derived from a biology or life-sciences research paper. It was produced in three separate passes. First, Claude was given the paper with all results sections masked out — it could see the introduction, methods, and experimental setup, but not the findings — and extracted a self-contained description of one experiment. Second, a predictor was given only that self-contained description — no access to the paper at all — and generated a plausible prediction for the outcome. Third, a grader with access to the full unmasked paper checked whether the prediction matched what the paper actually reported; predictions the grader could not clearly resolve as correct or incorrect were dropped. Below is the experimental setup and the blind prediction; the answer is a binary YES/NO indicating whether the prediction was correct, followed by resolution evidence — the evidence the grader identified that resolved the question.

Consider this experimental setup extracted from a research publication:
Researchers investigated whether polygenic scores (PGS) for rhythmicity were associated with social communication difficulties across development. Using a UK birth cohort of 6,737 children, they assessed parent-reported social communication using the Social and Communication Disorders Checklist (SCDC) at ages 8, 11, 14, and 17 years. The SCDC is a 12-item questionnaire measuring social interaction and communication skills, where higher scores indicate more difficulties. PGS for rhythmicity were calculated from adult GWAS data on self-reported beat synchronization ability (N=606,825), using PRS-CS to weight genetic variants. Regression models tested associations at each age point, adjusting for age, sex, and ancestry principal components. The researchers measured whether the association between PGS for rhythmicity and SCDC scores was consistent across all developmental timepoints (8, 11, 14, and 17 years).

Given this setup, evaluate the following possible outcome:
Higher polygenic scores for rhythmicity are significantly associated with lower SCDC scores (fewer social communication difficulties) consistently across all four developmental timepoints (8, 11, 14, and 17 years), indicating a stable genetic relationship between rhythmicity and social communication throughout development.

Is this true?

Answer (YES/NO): NO